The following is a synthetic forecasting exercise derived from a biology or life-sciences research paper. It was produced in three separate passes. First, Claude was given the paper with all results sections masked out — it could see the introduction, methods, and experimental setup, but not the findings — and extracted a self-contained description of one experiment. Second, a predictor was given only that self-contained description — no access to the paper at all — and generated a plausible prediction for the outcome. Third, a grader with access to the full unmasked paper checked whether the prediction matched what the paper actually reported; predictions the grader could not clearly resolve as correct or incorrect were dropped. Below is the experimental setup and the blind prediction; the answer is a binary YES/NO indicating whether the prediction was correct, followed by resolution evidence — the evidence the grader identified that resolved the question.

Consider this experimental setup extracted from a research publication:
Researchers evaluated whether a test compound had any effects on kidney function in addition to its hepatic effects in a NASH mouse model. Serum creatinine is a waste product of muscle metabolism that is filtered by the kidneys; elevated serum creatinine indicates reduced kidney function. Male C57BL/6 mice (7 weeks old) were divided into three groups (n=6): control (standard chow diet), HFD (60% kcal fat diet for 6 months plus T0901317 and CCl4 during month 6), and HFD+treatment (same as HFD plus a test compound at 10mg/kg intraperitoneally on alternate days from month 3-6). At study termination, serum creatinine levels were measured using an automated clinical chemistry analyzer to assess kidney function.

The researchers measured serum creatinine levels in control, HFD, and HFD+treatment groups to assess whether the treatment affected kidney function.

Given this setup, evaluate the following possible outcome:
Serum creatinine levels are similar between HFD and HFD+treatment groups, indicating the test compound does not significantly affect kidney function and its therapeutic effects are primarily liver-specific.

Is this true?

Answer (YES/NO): YES